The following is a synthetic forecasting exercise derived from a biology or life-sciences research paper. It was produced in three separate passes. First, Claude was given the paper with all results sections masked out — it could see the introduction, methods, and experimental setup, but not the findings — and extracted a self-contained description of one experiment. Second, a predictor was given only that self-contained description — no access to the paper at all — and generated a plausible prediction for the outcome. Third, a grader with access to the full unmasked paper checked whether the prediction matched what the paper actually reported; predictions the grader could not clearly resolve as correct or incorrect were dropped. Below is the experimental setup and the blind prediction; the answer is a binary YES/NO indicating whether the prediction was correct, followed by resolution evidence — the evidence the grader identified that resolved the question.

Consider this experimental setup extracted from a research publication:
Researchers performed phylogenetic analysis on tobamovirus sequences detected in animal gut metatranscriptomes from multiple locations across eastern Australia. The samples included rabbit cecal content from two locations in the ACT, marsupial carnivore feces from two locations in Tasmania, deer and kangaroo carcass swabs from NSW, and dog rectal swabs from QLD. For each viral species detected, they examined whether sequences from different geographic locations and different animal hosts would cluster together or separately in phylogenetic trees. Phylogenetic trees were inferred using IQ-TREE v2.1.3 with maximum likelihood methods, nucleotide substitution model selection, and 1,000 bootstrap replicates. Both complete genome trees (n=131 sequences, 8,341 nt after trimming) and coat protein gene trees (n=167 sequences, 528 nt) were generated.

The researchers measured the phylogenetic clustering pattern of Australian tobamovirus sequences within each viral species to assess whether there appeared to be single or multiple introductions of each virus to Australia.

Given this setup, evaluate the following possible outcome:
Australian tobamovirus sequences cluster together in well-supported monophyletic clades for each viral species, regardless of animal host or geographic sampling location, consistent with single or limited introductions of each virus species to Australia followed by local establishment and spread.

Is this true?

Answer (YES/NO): YES